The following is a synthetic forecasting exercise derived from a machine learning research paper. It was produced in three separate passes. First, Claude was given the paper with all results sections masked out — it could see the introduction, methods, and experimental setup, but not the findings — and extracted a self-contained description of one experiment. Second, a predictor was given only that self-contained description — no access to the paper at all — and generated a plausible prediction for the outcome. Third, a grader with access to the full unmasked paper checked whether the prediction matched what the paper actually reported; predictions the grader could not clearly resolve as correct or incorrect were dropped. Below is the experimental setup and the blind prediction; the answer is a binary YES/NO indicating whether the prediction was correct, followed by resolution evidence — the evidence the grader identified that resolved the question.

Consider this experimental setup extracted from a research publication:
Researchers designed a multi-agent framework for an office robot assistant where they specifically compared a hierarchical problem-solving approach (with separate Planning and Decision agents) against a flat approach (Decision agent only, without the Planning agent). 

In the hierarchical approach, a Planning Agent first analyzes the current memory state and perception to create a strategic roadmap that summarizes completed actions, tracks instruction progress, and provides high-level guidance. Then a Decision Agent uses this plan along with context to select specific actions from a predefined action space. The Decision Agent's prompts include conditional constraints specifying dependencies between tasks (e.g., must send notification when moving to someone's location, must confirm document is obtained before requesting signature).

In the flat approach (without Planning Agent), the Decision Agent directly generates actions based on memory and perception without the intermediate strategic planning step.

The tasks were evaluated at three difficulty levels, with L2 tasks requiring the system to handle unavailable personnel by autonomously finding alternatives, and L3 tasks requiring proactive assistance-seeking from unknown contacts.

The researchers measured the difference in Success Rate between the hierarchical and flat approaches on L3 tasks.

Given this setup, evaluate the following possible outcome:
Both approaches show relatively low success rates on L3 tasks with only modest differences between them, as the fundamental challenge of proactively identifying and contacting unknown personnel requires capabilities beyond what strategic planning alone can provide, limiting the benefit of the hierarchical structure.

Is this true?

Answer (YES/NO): NO